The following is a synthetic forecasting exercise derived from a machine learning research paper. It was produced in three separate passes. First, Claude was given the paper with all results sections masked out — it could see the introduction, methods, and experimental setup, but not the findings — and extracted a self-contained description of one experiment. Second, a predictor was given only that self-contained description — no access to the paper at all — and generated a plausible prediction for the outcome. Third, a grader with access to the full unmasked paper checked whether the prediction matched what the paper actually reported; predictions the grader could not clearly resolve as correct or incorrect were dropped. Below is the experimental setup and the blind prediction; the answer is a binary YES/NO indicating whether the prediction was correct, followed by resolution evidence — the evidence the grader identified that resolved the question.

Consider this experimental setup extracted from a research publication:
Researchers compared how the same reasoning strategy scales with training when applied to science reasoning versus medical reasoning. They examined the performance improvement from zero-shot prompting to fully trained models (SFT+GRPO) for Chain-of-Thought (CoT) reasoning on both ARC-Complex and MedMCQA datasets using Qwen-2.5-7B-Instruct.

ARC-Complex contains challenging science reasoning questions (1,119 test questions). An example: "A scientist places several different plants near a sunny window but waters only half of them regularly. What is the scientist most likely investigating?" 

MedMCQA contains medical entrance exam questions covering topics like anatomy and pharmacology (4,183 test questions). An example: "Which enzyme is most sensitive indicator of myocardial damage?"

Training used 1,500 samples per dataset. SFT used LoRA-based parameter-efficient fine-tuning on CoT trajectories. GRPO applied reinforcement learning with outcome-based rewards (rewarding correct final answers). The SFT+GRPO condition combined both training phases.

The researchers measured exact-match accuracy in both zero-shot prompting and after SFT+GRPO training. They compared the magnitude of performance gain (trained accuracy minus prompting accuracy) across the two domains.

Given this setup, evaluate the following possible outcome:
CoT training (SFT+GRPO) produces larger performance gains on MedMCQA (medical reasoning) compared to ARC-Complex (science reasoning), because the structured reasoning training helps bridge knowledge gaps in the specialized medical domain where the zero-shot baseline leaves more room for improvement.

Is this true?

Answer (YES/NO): NO